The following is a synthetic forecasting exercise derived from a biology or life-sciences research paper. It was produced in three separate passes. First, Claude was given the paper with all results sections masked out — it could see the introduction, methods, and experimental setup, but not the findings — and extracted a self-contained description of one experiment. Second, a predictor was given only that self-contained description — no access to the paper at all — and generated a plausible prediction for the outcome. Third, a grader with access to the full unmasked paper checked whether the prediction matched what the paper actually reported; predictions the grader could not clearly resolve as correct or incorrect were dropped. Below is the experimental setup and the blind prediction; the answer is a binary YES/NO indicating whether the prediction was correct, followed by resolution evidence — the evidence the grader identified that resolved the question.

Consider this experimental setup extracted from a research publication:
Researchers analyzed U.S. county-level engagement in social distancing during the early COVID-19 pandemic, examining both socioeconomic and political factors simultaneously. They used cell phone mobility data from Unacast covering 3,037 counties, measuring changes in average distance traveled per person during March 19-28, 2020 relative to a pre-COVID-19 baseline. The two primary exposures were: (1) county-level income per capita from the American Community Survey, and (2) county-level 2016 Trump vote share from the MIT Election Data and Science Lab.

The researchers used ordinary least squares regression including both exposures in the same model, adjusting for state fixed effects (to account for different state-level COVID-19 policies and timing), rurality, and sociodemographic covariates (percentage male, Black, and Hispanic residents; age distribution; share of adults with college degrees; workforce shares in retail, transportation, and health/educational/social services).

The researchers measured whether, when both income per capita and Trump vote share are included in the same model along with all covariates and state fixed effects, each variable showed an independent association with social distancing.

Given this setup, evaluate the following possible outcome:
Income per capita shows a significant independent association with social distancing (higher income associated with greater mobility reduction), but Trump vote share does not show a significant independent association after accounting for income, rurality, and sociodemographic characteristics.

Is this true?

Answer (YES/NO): NO